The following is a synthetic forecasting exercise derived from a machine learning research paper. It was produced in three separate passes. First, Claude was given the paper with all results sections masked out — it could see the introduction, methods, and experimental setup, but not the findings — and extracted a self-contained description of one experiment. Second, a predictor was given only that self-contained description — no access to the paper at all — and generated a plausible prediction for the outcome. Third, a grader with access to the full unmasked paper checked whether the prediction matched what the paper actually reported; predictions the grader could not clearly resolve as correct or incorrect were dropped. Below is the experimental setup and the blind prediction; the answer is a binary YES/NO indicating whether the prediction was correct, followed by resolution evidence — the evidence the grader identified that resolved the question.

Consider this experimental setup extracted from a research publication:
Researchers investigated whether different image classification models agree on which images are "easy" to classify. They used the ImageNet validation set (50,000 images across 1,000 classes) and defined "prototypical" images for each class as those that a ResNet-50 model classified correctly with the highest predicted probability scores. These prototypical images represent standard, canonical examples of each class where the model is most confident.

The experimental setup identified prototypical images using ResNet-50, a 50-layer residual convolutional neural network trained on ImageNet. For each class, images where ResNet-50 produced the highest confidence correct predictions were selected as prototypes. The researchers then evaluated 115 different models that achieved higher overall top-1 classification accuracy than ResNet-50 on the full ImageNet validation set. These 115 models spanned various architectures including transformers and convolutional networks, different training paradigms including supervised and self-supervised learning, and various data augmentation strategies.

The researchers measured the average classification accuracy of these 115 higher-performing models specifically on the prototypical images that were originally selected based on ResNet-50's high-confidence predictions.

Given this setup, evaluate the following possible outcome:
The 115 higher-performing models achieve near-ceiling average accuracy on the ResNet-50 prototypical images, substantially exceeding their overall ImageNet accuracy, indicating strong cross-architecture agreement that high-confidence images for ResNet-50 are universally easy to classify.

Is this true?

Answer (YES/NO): YES